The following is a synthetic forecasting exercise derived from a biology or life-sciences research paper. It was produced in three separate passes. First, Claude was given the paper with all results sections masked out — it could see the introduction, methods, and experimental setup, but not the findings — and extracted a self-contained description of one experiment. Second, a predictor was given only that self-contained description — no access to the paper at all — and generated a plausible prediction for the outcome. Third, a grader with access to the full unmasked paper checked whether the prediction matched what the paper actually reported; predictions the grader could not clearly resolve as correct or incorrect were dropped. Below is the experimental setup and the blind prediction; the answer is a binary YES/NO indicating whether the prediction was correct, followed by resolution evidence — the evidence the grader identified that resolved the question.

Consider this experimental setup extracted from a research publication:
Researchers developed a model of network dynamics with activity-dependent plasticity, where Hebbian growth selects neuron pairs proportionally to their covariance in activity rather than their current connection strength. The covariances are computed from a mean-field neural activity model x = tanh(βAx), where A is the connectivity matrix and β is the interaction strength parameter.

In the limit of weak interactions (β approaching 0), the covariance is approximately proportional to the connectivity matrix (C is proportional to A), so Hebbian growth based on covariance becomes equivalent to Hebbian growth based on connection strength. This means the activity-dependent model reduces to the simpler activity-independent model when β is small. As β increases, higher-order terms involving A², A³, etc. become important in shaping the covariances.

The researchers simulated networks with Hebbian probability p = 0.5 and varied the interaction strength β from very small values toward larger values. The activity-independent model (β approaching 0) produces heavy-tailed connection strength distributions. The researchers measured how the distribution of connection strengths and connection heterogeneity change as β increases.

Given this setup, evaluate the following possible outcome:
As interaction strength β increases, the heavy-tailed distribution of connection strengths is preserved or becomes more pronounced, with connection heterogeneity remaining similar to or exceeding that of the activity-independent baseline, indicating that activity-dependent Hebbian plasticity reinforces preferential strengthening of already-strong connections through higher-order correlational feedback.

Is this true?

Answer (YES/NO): NO